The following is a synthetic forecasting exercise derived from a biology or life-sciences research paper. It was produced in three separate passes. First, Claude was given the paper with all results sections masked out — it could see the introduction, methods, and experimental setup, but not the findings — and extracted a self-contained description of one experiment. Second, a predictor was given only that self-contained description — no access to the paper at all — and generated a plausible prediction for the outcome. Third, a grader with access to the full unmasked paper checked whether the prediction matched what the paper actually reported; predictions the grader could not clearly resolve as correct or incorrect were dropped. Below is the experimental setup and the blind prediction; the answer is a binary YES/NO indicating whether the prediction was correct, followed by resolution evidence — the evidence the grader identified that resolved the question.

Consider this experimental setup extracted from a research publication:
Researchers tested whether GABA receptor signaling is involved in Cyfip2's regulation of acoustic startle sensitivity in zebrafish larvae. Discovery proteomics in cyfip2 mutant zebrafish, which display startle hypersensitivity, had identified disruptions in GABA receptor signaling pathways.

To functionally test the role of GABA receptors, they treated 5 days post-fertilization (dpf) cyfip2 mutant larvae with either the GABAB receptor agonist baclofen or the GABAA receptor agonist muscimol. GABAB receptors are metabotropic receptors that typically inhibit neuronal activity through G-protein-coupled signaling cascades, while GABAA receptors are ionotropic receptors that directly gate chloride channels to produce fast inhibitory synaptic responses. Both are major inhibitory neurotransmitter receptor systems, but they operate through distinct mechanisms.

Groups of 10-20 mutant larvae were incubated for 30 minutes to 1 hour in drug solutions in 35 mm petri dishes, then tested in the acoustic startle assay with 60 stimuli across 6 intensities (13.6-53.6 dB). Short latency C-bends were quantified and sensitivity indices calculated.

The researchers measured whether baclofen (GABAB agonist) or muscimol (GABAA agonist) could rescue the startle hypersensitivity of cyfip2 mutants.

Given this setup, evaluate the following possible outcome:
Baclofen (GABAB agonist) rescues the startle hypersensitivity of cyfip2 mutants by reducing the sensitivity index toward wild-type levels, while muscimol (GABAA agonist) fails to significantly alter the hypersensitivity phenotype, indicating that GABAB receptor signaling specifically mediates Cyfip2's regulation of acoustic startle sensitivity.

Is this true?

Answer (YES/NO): YES